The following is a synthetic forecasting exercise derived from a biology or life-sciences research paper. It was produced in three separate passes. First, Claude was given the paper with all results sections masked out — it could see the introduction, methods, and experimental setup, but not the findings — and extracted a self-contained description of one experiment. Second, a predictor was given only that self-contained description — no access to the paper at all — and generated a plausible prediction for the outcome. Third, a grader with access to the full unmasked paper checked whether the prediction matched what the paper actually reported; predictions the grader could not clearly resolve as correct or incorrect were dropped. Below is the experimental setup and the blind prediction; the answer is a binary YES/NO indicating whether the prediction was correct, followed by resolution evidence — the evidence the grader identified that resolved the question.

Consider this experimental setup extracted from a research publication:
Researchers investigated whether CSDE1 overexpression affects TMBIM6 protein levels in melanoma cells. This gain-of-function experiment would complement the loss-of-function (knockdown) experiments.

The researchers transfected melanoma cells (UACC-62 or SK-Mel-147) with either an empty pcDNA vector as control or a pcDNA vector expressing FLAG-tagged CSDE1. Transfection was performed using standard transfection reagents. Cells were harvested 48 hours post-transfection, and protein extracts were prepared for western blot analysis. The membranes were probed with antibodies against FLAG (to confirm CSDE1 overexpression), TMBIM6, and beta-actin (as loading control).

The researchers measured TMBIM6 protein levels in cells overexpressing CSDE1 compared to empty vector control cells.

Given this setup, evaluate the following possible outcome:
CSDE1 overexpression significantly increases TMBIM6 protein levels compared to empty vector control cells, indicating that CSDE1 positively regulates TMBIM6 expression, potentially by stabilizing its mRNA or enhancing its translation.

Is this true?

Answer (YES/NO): YES